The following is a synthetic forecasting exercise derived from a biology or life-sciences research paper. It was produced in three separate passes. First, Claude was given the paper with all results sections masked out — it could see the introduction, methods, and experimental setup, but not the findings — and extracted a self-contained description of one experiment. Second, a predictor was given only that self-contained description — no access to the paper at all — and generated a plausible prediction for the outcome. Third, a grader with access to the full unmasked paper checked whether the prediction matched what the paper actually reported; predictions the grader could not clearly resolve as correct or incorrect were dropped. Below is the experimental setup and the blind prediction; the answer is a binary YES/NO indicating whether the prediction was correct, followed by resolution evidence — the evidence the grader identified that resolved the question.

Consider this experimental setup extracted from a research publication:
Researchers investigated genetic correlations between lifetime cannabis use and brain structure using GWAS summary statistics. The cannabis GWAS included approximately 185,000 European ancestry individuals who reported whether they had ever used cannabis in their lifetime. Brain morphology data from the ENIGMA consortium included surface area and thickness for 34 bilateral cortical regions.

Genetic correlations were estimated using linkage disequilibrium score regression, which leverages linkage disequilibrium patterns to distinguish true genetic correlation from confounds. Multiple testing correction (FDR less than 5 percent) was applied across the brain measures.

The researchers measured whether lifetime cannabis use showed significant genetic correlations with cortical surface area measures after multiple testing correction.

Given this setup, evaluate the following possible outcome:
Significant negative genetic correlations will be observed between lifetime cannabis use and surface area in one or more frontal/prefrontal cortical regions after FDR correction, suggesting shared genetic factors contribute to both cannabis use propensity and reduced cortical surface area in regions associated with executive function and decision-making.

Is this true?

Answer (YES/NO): NO